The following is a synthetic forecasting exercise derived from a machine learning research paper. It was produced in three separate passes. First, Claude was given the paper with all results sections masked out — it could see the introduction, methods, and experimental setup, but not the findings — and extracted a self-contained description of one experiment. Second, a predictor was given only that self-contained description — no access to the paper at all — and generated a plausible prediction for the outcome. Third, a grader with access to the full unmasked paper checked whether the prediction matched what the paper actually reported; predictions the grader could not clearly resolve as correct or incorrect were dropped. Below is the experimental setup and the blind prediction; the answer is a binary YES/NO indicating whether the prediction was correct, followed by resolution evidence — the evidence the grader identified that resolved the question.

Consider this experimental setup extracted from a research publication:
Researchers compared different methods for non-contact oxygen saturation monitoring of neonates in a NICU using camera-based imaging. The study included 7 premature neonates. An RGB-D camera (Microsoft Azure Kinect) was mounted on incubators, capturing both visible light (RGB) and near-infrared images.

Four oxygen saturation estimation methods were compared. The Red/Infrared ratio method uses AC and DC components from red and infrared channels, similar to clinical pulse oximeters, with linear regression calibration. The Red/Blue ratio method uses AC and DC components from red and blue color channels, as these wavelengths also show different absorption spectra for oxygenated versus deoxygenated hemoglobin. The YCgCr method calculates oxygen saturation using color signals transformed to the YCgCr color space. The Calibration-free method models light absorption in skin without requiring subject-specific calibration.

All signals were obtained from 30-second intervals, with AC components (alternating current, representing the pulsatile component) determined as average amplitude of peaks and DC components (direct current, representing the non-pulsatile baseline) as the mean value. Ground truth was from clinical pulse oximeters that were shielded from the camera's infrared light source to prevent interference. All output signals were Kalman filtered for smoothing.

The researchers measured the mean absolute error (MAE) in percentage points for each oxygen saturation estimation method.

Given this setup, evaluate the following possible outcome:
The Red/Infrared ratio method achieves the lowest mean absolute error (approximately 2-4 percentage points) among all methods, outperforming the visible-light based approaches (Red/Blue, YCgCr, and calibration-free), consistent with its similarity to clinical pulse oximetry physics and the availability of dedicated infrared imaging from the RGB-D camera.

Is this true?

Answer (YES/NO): NO